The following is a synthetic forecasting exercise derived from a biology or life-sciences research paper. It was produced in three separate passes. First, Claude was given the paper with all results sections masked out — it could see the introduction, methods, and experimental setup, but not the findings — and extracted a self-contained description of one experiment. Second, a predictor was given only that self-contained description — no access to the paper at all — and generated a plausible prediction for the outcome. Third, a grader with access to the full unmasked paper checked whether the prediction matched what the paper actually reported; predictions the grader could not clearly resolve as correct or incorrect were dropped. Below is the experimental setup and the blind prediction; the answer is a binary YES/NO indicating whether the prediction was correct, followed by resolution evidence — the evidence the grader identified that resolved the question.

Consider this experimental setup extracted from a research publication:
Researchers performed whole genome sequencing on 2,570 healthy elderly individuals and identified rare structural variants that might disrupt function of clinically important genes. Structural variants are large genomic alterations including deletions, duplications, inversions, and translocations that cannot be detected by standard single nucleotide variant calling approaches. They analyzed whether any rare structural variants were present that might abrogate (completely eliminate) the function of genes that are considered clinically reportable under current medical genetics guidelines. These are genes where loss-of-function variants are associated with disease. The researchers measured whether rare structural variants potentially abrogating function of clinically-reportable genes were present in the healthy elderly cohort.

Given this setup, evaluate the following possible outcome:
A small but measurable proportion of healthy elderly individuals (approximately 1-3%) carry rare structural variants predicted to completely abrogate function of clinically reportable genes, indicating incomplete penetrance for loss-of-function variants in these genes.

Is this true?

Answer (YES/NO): NO